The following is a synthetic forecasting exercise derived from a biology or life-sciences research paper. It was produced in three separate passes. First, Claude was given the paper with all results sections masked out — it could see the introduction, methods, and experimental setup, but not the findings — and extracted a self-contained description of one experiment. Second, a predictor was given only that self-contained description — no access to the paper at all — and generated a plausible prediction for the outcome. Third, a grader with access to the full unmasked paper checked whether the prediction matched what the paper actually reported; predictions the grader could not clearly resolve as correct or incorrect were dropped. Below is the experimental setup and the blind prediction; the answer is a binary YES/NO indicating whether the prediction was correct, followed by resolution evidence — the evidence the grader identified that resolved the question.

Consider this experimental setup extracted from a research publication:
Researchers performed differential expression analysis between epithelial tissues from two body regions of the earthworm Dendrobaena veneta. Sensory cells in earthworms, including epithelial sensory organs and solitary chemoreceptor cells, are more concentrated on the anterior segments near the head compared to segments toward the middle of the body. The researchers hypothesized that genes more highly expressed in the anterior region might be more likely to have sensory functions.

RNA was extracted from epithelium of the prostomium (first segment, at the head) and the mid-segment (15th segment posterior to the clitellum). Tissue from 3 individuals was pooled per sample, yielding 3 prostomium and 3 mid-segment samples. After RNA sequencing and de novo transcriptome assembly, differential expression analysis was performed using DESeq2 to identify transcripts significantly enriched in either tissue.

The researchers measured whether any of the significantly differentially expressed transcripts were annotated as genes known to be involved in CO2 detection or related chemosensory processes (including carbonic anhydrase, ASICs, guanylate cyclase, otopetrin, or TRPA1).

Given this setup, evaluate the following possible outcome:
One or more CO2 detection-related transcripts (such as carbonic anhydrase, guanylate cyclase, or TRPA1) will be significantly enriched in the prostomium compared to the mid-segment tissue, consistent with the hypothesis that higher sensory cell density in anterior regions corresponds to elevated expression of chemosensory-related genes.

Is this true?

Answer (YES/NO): NO